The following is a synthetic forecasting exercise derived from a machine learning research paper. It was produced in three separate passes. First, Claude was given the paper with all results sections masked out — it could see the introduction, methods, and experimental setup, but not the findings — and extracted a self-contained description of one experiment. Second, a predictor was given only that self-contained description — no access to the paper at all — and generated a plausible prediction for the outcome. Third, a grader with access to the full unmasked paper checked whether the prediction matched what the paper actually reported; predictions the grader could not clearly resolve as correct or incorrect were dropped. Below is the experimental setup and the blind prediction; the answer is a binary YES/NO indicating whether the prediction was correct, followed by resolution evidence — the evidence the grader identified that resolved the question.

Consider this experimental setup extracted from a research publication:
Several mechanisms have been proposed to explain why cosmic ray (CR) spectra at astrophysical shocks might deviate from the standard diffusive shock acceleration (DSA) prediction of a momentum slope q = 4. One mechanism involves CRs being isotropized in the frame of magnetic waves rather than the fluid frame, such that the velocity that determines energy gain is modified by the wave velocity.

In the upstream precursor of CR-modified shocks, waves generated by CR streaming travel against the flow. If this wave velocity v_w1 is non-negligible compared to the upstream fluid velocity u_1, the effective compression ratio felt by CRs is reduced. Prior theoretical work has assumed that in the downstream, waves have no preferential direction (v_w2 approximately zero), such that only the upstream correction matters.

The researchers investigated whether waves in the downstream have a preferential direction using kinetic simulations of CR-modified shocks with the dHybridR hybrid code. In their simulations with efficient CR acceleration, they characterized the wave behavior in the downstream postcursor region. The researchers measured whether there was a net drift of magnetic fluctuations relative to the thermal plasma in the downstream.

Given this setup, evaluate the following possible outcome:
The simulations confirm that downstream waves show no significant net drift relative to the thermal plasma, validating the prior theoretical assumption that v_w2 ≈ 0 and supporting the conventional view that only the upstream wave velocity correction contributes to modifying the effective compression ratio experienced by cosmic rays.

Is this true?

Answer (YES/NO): NO